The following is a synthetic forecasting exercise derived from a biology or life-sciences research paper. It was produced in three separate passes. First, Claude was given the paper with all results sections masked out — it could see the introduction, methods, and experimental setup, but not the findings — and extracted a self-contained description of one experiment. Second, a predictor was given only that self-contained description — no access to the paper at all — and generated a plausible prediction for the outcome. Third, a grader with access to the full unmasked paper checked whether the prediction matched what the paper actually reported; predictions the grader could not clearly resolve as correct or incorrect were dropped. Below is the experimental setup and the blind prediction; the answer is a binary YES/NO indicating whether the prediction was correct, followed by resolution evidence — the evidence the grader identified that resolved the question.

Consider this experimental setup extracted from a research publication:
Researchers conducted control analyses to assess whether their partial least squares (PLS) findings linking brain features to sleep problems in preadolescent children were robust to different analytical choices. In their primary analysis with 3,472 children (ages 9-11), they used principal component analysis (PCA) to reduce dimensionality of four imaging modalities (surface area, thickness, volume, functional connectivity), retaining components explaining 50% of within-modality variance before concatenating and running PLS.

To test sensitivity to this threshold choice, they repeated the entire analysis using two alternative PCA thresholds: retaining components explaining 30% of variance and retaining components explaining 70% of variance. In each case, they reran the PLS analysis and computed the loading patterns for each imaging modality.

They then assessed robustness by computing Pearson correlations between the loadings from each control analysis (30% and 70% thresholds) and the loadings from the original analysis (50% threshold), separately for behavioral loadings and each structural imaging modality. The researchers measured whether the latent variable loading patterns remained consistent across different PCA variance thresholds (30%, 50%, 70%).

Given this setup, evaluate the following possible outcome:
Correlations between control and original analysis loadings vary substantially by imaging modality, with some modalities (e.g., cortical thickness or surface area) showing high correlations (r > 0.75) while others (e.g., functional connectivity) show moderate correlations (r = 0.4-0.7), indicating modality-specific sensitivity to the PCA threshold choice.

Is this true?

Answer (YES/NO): NO